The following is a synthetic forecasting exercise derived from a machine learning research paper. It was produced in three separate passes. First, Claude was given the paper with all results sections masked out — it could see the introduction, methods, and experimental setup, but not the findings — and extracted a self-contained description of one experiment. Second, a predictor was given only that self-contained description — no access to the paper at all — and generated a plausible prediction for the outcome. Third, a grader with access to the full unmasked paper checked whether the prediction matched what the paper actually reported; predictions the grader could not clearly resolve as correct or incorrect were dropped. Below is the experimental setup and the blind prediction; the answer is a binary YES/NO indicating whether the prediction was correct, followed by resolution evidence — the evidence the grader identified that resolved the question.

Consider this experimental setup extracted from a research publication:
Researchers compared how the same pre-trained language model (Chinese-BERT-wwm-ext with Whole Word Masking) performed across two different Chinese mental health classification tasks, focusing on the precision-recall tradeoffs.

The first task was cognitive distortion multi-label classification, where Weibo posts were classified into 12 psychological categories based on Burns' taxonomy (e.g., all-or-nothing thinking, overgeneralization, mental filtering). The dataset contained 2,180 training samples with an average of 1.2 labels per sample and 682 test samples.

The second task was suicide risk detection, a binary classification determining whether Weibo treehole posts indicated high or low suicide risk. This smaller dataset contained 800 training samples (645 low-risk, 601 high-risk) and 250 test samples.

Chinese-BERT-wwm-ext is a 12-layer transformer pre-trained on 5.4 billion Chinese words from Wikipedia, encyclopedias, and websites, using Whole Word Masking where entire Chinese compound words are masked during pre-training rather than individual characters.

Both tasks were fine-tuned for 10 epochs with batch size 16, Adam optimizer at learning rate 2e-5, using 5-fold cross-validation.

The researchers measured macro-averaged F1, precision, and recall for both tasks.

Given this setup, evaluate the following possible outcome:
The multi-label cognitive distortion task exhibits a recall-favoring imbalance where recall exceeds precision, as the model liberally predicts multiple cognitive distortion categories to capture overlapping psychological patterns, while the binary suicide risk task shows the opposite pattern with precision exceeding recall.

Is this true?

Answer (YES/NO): NO